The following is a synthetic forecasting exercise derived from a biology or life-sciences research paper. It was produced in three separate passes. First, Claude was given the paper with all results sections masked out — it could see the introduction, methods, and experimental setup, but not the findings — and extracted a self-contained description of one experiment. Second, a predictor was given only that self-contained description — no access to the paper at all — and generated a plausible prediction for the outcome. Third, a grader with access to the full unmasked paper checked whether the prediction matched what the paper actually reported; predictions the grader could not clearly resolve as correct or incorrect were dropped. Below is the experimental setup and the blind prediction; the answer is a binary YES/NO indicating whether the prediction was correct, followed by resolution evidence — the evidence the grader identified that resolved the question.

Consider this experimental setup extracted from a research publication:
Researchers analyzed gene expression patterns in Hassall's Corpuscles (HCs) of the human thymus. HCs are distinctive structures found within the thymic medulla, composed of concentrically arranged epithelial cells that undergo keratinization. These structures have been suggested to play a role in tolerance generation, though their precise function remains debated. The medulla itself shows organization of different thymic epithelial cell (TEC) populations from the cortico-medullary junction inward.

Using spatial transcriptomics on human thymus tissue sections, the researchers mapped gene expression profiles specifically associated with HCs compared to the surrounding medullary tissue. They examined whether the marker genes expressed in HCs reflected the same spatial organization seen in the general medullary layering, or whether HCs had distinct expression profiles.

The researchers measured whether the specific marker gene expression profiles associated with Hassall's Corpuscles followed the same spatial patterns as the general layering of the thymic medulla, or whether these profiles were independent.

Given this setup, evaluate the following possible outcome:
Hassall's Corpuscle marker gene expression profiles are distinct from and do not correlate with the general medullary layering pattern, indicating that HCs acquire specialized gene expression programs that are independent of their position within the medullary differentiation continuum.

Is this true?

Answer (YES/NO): YES